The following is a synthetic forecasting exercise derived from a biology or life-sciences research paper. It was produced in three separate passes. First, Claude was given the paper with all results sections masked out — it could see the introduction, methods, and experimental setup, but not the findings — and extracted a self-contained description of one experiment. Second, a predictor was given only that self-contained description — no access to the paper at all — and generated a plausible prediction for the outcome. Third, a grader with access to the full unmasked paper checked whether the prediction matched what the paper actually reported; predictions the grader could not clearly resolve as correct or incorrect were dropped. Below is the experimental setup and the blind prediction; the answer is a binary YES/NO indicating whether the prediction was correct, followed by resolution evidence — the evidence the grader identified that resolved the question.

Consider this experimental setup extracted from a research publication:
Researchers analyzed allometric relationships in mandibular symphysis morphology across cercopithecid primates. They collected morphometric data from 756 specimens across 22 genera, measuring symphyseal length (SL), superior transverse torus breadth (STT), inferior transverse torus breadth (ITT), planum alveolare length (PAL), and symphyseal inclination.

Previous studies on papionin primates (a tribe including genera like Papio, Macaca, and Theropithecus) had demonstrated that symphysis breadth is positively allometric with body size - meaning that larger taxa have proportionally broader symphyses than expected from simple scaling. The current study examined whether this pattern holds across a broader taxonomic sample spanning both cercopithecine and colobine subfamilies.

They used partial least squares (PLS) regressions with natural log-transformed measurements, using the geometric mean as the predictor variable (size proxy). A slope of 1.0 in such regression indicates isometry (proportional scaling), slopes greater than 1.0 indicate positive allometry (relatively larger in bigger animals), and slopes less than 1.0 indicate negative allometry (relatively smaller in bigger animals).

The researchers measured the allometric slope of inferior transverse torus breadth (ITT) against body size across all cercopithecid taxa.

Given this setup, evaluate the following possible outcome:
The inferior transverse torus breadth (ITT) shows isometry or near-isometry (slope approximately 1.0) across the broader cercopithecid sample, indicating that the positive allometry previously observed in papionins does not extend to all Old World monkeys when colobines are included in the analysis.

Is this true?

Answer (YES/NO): NO